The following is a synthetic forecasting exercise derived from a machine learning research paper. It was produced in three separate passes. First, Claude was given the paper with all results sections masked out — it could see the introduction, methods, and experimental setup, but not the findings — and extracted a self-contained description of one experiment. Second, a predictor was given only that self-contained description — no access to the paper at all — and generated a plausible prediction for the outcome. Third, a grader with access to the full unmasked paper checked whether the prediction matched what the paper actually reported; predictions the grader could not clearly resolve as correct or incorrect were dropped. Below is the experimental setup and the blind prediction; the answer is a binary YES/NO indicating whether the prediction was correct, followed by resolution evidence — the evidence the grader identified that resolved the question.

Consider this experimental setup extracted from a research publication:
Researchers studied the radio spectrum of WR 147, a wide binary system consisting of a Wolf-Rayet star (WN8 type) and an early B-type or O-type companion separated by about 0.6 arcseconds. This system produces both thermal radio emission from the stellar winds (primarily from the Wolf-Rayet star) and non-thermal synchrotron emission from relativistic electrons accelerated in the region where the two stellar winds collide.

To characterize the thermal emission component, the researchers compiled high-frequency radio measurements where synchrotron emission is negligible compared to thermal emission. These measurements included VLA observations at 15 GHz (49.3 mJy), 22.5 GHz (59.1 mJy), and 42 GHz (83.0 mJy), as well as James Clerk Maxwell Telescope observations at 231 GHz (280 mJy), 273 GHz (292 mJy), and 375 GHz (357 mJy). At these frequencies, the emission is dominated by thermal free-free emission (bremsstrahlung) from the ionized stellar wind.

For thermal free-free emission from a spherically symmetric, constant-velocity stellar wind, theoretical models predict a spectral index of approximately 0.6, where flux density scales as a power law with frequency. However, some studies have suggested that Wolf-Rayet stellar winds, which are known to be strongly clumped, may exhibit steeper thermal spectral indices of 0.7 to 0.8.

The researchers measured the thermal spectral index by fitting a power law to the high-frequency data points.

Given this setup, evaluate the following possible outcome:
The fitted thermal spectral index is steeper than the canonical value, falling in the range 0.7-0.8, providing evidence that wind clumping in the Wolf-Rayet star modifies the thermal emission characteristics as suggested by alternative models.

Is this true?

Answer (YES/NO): NO